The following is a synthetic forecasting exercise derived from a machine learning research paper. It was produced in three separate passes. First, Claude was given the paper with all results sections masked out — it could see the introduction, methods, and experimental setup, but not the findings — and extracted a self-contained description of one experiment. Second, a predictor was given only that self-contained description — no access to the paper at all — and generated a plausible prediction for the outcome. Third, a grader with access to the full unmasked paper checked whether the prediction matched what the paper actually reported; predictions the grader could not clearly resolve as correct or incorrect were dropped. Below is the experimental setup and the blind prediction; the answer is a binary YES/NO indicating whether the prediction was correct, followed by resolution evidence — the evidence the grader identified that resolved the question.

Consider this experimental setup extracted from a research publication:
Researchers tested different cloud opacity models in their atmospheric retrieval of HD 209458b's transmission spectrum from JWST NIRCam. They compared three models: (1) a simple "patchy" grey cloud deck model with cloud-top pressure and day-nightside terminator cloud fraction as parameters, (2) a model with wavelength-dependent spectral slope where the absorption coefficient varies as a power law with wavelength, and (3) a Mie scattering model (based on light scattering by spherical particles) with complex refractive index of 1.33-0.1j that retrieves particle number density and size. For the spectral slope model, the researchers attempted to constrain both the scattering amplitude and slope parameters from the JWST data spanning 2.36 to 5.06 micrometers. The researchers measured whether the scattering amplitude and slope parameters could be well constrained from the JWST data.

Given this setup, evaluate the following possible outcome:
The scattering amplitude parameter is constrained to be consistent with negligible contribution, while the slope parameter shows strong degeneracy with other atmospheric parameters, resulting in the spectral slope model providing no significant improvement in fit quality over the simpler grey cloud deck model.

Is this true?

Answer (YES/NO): NO